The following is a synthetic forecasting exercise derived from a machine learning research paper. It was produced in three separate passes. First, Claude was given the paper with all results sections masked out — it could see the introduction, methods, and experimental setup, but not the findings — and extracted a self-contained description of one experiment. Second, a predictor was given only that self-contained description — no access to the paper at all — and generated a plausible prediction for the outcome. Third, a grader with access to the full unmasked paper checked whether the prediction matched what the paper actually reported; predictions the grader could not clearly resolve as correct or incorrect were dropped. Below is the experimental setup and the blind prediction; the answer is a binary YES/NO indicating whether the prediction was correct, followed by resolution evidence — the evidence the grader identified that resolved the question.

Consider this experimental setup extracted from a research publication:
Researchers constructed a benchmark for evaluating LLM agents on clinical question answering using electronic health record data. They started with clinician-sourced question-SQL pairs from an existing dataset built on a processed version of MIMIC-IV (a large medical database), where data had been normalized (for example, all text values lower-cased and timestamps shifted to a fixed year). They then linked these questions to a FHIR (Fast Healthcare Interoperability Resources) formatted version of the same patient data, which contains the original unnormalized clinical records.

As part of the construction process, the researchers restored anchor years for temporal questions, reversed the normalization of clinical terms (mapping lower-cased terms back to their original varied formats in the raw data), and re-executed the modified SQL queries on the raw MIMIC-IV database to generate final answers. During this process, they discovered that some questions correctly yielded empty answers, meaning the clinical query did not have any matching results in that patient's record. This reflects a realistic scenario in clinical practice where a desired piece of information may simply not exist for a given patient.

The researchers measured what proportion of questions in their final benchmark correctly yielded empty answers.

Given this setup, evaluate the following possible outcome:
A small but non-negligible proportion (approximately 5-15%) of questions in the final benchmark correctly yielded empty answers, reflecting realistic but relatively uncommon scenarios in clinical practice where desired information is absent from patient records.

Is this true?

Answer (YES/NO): NO